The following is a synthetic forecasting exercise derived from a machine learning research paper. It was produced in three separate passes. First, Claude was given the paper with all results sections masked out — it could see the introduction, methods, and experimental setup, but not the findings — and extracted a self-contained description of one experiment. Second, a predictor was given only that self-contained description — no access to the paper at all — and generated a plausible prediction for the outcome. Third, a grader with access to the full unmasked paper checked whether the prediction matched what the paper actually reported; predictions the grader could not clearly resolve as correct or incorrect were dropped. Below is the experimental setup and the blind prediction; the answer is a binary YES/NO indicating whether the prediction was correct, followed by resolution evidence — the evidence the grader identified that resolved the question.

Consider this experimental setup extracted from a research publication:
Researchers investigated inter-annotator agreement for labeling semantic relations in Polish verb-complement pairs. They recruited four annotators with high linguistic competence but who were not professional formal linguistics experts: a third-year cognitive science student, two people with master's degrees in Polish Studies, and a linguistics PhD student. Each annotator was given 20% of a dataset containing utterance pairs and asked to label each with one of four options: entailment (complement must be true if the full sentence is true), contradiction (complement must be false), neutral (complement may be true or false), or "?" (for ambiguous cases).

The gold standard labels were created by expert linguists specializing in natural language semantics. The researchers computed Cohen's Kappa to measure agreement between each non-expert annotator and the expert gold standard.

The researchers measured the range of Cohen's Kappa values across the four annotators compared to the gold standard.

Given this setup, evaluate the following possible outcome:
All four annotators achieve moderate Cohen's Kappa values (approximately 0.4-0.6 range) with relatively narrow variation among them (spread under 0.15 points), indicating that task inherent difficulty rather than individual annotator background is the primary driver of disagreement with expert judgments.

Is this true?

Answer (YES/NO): NO